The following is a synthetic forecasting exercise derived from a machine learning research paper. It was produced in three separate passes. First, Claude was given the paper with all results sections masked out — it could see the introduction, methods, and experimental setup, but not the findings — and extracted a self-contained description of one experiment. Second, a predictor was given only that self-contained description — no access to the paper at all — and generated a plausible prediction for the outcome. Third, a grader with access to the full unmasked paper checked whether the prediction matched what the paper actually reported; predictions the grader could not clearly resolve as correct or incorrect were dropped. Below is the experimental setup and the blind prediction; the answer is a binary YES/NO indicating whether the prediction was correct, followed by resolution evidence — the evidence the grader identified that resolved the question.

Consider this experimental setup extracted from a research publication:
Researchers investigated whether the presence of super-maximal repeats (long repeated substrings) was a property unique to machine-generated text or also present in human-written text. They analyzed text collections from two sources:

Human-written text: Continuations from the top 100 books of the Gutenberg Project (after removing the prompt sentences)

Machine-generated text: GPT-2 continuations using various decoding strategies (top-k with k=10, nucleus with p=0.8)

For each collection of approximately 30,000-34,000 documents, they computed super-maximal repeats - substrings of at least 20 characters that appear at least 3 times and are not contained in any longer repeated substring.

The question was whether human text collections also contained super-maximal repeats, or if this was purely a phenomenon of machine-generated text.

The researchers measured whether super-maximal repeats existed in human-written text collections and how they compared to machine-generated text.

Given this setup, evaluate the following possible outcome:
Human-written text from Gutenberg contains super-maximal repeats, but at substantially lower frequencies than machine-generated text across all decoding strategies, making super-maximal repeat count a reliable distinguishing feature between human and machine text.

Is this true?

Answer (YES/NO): NO